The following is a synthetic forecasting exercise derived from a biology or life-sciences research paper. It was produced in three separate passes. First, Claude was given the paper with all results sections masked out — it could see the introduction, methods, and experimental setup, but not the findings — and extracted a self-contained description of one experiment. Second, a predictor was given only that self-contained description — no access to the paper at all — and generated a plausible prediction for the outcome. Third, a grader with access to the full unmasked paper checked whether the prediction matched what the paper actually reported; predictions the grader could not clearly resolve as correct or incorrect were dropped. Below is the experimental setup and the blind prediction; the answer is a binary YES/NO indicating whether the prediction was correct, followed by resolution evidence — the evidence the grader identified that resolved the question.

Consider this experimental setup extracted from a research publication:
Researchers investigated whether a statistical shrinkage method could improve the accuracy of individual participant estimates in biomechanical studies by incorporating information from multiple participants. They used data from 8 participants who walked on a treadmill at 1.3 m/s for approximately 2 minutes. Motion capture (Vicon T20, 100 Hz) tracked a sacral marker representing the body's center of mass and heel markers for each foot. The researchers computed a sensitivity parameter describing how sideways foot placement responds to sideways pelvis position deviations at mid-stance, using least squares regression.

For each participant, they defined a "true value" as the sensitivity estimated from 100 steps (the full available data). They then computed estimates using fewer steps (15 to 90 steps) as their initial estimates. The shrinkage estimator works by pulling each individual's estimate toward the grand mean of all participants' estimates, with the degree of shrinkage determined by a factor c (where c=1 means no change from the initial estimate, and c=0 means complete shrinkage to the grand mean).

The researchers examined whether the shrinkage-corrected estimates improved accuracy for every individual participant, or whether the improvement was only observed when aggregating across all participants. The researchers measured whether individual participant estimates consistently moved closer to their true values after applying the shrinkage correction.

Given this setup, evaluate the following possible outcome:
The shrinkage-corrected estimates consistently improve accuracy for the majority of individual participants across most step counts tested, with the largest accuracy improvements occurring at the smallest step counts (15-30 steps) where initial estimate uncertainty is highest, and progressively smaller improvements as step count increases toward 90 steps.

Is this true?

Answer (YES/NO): NO